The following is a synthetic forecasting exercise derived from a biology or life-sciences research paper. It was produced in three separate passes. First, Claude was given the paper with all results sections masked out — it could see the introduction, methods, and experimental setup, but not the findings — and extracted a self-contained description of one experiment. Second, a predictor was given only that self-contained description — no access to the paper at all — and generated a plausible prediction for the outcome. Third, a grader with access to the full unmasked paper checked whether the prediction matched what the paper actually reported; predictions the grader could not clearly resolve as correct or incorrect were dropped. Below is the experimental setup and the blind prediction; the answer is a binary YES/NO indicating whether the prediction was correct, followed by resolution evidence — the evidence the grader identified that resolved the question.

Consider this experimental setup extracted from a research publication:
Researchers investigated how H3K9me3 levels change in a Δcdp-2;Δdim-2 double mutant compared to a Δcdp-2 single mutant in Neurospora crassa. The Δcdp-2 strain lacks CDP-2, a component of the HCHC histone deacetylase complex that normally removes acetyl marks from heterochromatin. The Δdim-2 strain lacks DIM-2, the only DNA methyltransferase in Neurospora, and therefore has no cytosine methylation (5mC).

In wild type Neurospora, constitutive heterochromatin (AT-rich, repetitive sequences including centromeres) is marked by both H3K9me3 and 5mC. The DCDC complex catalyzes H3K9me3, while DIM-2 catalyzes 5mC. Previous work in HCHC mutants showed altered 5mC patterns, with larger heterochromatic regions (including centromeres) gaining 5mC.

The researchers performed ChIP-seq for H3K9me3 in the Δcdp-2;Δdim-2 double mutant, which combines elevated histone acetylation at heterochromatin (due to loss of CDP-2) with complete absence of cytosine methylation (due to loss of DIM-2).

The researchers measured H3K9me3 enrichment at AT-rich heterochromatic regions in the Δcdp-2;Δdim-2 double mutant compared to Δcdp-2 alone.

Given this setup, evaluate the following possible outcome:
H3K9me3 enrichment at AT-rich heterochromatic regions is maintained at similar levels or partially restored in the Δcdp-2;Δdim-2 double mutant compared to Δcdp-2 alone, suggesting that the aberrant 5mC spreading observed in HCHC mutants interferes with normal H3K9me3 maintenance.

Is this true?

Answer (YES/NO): NO